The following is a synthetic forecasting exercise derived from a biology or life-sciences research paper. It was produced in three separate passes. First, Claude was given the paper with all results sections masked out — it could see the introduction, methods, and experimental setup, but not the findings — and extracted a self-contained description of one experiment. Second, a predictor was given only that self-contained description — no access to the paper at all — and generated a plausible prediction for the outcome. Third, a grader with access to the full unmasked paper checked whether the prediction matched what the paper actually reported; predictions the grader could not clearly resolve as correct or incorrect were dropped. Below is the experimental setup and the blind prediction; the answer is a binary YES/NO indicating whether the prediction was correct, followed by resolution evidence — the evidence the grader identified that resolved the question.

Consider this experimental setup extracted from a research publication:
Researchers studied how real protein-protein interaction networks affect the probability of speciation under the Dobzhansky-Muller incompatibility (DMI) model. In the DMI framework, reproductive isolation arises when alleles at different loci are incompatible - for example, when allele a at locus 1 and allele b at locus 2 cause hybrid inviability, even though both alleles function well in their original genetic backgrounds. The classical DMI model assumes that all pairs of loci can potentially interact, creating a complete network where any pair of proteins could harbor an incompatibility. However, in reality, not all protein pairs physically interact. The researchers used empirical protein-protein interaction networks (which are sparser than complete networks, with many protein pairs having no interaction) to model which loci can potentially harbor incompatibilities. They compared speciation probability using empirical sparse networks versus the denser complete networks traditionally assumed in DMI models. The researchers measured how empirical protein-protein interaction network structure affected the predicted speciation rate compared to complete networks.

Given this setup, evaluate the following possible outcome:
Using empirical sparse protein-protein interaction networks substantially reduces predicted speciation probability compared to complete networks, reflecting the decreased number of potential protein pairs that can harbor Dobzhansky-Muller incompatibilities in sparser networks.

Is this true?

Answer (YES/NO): YES